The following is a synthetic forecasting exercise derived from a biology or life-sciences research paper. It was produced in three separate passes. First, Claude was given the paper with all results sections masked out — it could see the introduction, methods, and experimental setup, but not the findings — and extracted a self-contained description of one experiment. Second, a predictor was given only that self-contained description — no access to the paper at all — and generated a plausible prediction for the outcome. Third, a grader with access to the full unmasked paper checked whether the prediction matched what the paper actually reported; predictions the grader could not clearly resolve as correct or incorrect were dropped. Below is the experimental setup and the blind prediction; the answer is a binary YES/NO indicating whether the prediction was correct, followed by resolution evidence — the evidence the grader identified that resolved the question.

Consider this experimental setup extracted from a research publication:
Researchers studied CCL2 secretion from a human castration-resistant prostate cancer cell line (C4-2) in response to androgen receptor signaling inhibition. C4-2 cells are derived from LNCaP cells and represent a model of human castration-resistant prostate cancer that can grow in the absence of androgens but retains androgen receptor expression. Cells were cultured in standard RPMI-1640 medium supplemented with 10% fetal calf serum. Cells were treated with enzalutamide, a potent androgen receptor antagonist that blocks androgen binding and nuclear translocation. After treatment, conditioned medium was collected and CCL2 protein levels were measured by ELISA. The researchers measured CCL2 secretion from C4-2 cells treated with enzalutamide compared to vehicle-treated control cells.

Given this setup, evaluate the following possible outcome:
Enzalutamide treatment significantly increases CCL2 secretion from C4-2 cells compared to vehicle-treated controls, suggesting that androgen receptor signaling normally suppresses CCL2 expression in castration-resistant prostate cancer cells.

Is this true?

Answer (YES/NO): NO